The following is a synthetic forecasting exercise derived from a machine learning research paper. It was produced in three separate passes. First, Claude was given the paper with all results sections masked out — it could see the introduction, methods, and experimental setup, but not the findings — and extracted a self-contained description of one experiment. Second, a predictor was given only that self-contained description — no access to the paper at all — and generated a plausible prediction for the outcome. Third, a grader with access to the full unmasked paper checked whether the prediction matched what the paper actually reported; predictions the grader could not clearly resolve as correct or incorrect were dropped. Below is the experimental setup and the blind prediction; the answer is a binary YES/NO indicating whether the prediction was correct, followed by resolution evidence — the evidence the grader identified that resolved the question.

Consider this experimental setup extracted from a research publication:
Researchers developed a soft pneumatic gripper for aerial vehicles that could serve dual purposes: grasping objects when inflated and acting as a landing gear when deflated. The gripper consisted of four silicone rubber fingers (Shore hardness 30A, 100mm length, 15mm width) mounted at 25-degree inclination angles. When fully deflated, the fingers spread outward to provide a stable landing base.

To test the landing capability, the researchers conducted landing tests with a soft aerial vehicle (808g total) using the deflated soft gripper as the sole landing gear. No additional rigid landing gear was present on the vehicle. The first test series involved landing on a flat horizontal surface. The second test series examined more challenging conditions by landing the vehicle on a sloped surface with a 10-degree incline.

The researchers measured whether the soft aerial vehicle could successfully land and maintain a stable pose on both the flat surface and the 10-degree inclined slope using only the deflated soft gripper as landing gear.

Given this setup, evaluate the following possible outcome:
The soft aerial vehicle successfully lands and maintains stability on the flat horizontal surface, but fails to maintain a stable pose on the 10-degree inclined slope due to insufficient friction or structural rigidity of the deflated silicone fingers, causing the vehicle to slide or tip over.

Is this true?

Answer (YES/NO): NO